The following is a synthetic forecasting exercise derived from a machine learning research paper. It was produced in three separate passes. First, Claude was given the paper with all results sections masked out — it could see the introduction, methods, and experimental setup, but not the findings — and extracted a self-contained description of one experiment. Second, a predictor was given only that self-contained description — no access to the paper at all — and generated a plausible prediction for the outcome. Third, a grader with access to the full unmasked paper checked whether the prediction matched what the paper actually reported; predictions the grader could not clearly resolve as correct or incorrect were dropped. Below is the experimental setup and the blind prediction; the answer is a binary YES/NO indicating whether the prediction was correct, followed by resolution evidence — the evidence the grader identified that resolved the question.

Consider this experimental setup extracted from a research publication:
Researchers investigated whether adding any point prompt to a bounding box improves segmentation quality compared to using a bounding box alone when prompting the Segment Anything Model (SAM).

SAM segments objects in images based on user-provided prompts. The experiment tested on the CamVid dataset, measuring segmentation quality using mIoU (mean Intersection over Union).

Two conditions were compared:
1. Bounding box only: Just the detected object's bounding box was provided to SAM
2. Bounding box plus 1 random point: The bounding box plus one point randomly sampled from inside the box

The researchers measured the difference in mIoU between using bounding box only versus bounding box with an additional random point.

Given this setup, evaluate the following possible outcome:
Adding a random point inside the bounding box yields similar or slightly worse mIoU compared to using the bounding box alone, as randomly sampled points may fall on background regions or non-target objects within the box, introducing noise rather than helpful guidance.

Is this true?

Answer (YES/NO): NO